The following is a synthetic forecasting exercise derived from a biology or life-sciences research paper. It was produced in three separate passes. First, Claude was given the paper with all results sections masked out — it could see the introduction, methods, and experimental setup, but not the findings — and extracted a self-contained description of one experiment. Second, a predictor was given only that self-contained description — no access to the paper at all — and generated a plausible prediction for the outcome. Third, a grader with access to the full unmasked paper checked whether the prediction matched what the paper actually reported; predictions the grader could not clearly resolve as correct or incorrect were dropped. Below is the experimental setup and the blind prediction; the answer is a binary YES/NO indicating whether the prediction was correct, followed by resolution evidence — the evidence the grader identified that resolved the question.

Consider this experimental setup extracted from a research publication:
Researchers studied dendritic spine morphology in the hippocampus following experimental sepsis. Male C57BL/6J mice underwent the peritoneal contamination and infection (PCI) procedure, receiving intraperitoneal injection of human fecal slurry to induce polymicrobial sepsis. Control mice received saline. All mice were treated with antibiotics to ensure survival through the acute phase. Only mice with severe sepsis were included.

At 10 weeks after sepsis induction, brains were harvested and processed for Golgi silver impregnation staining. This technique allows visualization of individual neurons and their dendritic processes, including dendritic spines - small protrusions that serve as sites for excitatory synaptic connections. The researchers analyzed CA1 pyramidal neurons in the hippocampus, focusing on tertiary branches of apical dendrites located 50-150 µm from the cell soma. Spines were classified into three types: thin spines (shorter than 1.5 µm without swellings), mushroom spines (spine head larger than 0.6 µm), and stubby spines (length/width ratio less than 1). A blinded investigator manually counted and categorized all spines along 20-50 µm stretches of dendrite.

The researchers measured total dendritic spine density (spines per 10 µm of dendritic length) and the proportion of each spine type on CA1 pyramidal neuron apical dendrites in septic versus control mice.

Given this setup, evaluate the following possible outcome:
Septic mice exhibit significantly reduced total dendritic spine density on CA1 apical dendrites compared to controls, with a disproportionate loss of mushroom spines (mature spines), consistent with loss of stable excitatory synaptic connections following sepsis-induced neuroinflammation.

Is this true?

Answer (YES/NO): YES